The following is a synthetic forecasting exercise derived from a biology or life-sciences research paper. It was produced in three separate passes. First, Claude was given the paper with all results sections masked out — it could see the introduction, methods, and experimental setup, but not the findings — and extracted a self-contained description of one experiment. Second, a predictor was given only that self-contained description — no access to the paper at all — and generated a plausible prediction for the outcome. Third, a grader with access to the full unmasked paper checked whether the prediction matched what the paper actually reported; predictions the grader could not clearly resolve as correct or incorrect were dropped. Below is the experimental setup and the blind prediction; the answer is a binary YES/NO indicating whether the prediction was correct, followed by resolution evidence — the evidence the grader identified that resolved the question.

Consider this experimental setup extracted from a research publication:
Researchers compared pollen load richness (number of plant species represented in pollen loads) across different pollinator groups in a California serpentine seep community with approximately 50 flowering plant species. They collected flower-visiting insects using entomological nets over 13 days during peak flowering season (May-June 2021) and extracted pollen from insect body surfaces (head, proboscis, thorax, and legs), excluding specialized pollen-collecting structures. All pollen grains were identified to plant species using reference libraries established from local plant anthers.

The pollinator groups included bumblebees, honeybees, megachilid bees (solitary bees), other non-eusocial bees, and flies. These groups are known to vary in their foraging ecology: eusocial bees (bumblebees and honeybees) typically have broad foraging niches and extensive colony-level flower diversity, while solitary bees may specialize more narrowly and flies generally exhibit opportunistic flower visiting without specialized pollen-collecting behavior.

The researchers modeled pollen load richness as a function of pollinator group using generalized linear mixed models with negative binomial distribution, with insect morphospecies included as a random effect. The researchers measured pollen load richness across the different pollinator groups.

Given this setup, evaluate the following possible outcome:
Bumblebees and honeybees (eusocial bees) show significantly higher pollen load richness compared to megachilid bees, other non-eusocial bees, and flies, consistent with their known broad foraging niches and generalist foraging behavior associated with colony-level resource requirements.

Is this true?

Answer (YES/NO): NO